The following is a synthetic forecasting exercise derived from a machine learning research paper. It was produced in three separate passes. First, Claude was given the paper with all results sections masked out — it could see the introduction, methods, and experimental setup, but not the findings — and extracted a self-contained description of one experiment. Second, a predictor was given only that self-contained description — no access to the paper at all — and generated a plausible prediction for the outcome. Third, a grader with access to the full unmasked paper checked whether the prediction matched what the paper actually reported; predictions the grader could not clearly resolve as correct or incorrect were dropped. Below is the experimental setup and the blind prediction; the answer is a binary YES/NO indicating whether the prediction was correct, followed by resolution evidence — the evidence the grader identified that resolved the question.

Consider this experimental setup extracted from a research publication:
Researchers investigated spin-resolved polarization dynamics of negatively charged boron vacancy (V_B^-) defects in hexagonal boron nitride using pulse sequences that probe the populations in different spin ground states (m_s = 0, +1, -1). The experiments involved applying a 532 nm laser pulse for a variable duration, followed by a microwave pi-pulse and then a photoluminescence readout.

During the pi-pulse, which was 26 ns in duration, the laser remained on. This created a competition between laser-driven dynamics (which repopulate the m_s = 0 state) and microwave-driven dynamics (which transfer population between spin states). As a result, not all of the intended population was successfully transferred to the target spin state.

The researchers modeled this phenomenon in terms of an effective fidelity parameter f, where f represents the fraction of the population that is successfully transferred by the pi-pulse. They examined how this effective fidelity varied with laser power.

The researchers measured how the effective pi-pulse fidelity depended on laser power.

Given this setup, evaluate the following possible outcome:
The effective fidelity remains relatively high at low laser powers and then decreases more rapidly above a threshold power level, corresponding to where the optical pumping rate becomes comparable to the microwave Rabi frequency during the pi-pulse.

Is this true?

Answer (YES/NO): NO